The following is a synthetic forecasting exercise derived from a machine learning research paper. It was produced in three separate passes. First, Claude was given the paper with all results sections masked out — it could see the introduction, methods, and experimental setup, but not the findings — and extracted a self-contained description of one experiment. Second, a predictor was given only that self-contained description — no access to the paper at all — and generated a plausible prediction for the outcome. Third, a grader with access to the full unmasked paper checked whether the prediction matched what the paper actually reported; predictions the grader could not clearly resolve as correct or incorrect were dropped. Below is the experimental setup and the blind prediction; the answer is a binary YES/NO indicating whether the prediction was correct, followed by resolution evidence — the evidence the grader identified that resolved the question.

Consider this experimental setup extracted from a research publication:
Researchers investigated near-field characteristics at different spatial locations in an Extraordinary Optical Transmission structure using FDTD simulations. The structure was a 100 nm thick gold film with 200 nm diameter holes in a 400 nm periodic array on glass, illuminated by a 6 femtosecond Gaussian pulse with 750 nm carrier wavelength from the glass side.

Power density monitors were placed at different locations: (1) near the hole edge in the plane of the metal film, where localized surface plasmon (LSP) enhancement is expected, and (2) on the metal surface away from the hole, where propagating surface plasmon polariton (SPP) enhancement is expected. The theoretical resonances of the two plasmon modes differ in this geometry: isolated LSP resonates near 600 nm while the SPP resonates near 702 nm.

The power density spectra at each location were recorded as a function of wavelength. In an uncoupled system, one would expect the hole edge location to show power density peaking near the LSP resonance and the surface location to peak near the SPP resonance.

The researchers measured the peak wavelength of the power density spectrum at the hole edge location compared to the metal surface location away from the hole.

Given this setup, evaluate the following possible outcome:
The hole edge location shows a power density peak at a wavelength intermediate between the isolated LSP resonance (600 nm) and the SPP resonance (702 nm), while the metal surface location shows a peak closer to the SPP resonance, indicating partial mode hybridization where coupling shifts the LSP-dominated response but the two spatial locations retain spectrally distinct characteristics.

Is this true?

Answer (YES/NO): NO